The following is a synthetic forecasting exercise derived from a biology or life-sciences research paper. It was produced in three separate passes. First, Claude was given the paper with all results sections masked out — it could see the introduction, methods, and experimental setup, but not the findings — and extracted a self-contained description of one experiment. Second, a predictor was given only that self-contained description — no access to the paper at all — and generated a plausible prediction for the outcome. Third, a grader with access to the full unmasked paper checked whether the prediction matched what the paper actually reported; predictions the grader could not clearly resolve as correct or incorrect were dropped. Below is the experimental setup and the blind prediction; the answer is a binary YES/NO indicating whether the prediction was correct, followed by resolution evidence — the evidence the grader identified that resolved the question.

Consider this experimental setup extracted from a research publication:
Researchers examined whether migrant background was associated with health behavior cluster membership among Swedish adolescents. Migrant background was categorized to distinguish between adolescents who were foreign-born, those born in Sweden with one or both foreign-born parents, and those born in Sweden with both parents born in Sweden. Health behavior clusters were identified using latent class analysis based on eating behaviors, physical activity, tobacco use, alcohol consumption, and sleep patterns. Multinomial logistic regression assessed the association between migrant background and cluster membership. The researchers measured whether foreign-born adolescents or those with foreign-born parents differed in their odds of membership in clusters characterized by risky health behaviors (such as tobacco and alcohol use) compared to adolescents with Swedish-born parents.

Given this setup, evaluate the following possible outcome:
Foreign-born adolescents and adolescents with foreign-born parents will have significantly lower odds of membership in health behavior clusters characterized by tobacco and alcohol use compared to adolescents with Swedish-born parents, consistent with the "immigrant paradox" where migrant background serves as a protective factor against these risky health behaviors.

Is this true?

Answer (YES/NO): NO